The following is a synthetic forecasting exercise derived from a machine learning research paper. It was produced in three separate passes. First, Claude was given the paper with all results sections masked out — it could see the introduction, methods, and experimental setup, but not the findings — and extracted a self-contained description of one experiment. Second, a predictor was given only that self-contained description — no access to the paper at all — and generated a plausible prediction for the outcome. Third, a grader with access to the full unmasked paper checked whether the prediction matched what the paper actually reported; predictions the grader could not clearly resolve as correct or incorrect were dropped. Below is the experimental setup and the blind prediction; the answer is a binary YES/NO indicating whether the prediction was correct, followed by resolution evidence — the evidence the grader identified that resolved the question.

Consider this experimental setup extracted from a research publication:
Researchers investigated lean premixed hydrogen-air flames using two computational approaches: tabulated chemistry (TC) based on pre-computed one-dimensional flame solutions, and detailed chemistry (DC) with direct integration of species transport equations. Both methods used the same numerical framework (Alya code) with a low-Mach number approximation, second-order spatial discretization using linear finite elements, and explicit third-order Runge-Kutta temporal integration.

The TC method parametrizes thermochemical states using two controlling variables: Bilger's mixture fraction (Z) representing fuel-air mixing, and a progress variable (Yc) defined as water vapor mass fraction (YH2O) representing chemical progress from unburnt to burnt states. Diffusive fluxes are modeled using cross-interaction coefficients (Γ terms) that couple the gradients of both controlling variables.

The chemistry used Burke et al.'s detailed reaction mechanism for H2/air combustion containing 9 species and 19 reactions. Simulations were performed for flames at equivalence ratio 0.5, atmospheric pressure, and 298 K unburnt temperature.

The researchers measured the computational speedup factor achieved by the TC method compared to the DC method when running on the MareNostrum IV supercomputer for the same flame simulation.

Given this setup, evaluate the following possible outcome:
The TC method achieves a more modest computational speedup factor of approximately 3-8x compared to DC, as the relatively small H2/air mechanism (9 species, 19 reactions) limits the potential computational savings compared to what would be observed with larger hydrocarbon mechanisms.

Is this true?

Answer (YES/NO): NO